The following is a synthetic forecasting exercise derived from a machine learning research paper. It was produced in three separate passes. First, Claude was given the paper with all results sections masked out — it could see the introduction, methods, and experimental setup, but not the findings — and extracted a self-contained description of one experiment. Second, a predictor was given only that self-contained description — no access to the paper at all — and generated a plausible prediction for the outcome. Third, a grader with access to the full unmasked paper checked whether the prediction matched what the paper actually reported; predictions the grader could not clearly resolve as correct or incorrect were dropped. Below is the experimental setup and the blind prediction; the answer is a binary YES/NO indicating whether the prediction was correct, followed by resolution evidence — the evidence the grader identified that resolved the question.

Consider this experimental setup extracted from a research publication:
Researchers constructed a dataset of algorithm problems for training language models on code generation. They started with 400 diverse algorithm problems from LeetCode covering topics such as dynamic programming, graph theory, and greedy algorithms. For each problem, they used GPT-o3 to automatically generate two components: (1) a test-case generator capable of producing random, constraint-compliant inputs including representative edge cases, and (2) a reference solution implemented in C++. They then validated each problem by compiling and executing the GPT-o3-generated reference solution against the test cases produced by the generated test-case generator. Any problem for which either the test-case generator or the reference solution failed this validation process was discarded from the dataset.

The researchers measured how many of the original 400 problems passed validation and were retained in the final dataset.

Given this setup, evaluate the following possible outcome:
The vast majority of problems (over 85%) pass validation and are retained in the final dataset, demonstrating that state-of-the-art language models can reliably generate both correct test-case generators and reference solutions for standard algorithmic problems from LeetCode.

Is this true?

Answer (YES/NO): NO